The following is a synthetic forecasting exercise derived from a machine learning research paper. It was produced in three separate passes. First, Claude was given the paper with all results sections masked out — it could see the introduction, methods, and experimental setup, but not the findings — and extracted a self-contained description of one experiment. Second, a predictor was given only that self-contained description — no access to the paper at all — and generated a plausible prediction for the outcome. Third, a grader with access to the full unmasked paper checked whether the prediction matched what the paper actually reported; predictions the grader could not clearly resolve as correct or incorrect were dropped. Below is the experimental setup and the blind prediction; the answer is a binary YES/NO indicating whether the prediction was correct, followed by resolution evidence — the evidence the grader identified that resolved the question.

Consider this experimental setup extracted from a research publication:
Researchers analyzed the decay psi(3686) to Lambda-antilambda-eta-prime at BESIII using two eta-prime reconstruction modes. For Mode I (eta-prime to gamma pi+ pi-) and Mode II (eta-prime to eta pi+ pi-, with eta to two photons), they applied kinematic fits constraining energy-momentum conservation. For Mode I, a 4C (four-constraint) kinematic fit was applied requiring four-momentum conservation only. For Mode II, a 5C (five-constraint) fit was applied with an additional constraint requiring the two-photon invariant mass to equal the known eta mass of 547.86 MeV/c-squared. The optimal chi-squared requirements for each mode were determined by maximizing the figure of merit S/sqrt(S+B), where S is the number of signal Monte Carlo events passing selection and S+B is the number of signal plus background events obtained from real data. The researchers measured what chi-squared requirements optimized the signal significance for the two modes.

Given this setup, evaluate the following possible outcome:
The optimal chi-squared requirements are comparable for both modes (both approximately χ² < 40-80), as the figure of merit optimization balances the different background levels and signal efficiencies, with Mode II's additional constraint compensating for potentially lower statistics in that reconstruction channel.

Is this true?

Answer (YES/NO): NO